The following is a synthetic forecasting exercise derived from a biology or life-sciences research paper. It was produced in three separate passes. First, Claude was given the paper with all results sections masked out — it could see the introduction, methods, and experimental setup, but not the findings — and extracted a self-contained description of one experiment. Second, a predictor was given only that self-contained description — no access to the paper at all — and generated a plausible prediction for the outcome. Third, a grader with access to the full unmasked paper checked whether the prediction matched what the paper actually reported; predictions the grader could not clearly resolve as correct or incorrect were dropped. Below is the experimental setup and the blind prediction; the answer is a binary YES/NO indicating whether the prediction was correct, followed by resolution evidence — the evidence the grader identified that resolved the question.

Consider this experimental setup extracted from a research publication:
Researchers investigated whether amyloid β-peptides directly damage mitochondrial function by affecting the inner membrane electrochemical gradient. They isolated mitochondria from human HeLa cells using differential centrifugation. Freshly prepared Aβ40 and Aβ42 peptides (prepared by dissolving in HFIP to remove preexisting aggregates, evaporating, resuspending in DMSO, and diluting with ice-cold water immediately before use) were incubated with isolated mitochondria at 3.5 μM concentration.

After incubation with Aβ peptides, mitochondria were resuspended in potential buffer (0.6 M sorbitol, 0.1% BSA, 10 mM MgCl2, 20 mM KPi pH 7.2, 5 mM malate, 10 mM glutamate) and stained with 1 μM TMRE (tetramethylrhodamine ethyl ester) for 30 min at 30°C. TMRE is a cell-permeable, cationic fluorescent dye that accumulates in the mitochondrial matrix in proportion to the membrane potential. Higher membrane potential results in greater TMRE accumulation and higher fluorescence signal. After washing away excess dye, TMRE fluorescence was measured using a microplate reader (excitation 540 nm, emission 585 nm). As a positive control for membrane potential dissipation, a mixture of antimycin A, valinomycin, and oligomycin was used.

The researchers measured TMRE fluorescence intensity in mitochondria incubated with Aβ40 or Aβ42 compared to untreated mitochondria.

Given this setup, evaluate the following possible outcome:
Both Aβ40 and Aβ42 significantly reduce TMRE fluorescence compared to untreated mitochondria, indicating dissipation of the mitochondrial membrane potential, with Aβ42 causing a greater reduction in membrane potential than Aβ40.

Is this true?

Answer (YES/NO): NO